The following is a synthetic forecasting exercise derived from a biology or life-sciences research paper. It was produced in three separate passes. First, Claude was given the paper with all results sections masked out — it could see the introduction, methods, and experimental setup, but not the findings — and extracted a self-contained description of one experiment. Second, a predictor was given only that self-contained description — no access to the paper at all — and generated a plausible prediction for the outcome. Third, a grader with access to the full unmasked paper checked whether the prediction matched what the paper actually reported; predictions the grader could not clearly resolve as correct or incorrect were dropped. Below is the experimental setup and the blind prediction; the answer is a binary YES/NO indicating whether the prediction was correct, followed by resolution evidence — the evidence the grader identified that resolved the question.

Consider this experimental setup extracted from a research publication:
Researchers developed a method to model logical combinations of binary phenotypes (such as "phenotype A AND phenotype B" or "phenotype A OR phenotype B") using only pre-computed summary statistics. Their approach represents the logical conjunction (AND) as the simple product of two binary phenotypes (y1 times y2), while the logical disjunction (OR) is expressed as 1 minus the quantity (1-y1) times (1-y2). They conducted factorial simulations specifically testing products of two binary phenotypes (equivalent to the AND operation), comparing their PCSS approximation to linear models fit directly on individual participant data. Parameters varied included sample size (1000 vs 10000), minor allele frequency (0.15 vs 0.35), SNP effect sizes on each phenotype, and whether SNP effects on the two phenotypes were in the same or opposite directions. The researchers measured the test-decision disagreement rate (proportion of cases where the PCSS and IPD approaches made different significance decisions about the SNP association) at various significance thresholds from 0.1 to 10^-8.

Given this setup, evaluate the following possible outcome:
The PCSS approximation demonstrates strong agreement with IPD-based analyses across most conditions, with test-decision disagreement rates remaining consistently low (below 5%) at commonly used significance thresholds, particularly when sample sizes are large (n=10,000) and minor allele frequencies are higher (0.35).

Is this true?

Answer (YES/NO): NO